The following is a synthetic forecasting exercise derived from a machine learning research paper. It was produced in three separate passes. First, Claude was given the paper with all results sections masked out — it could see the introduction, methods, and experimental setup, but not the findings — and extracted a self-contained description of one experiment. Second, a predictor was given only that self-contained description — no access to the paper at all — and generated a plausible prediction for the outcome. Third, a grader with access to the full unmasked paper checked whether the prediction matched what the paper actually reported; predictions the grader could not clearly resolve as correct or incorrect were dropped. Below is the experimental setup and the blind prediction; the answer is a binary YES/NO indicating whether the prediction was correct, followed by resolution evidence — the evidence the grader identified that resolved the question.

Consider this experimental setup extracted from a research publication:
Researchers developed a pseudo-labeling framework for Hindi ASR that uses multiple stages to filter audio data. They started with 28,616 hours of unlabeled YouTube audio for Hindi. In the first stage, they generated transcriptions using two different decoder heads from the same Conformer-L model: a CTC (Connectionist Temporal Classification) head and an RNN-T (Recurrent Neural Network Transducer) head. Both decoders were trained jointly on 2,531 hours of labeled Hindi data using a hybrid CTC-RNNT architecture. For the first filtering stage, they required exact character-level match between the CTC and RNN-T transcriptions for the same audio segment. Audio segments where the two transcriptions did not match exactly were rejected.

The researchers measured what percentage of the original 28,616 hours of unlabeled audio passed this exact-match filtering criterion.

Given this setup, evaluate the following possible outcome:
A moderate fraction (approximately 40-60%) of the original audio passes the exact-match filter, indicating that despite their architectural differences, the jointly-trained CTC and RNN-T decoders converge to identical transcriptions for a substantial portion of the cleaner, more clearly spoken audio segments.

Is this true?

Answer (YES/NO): NO